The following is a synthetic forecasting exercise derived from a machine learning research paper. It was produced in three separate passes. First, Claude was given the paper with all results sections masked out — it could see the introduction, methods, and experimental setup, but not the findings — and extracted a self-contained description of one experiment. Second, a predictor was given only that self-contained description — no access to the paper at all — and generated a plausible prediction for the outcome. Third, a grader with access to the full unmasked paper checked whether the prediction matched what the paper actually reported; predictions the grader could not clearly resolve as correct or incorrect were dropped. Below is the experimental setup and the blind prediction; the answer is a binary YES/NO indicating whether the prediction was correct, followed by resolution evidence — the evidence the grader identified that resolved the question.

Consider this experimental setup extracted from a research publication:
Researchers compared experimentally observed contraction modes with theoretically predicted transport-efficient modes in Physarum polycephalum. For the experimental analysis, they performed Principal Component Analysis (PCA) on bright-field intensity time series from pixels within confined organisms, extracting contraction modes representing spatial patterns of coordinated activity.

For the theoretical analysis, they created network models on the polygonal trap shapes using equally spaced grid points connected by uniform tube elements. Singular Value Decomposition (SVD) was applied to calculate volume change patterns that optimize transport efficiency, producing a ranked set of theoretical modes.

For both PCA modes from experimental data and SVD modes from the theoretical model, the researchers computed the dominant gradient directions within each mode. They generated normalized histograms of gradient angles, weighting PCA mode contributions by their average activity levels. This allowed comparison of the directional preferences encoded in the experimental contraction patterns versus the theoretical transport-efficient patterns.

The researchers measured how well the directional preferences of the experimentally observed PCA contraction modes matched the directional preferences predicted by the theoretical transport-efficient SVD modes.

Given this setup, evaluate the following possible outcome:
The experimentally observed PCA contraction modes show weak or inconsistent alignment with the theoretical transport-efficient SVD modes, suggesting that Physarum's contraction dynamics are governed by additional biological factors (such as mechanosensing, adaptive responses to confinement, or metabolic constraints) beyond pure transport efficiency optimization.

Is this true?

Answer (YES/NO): NO